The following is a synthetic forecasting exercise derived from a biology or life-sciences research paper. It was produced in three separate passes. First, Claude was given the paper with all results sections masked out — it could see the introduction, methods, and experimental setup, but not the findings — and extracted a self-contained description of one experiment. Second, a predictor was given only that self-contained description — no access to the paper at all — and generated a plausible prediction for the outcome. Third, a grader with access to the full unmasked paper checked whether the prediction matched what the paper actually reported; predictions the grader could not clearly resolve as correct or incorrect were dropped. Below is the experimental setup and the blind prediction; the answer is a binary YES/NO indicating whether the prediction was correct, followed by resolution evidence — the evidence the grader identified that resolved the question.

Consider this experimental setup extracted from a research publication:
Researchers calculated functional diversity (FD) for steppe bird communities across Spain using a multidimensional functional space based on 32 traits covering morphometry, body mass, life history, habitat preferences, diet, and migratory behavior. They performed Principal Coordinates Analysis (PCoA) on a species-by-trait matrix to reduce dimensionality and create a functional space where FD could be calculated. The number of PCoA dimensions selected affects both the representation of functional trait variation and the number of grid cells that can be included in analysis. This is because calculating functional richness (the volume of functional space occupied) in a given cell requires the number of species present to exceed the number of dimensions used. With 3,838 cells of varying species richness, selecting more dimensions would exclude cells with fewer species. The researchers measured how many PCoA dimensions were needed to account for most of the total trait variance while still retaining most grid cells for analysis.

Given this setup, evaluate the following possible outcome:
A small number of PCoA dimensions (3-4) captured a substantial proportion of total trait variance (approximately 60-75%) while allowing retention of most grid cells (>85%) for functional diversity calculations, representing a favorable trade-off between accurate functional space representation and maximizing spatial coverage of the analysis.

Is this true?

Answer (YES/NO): NO